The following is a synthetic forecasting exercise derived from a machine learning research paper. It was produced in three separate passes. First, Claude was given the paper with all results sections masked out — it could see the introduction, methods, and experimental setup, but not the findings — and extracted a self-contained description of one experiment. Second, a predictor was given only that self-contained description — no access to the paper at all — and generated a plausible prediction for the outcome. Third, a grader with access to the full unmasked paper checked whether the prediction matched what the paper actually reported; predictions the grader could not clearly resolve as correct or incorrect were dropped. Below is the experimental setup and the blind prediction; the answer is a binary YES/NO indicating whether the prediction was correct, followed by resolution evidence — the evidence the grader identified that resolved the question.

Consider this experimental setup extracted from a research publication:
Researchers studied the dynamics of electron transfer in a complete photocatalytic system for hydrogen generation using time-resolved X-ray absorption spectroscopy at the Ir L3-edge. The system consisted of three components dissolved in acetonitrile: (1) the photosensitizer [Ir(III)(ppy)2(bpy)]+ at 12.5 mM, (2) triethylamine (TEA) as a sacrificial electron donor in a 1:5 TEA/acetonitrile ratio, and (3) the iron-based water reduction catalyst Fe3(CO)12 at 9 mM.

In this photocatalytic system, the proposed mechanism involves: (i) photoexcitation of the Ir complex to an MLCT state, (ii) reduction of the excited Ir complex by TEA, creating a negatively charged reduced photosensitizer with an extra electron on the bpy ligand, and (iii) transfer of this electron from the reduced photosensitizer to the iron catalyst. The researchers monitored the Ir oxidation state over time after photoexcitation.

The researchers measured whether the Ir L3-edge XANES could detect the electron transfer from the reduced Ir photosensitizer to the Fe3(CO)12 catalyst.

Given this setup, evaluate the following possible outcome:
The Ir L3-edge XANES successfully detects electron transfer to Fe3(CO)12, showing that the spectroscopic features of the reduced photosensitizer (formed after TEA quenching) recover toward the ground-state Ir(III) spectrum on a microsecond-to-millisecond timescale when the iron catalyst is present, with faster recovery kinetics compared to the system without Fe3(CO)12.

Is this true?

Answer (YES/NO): NO